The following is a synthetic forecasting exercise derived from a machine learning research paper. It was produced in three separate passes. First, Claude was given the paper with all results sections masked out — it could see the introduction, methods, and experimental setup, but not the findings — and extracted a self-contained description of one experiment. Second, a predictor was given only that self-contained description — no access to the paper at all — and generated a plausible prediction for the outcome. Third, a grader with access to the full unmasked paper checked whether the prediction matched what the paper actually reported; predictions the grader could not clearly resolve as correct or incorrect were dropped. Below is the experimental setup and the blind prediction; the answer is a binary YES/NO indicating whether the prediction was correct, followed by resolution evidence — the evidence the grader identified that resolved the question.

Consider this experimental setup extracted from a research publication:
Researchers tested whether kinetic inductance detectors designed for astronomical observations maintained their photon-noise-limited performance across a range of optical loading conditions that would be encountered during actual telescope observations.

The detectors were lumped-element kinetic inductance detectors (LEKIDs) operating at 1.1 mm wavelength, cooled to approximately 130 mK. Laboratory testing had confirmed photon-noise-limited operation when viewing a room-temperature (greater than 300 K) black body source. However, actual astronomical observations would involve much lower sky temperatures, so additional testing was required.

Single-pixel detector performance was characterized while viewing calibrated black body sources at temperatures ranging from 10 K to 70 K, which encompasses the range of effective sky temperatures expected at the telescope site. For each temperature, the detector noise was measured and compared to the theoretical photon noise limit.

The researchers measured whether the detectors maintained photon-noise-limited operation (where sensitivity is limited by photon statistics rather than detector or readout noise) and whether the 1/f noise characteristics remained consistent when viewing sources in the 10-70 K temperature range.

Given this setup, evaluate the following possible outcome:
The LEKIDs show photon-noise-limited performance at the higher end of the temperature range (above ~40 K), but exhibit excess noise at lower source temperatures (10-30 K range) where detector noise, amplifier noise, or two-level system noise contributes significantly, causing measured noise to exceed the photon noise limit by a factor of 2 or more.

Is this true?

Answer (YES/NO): NO